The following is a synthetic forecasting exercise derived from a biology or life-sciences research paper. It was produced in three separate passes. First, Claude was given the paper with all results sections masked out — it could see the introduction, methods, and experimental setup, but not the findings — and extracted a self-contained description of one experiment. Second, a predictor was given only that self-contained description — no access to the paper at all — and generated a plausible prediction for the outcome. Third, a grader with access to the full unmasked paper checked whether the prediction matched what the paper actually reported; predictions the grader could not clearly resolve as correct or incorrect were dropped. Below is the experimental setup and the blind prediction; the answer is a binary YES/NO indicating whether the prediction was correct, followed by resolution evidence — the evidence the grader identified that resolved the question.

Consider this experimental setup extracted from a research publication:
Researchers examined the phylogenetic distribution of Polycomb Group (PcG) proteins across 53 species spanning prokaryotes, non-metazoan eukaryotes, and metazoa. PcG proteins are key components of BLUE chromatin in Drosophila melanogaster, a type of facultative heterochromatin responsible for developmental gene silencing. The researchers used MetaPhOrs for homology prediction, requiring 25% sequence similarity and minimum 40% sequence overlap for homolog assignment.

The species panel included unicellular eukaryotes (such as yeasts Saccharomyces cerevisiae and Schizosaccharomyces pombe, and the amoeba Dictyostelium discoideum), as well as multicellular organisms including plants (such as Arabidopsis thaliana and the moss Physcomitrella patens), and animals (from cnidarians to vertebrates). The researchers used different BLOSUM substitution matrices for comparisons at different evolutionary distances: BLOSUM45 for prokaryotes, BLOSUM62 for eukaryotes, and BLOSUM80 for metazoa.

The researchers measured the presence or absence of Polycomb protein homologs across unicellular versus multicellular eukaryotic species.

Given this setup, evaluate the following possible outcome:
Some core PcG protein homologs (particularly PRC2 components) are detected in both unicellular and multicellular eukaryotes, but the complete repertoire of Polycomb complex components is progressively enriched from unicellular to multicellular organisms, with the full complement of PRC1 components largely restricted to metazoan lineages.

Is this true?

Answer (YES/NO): NO